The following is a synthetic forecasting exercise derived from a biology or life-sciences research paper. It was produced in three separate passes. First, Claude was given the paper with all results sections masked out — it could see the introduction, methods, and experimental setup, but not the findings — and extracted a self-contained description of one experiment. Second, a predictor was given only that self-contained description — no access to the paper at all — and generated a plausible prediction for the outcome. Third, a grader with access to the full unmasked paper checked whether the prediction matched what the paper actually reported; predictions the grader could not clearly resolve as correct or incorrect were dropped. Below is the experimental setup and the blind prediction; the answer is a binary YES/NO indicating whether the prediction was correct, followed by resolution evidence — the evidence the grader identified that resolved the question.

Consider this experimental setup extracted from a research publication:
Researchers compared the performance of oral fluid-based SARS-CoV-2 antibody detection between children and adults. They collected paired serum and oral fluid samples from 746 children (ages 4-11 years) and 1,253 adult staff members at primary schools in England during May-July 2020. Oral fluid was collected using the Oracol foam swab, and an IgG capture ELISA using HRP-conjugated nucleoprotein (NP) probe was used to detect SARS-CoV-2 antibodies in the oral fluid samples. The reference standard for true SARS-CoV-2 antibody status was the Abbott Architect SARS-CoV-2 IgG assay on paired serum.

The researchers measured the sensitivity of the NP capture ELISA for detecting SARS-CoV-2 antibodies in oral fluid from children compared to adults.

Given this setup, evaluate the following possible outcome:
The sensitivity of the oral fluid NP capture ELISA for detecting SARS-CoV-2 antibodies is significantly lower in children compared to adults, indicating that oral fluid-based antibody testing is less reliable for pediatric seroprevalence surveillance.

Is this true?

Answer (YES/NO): NO